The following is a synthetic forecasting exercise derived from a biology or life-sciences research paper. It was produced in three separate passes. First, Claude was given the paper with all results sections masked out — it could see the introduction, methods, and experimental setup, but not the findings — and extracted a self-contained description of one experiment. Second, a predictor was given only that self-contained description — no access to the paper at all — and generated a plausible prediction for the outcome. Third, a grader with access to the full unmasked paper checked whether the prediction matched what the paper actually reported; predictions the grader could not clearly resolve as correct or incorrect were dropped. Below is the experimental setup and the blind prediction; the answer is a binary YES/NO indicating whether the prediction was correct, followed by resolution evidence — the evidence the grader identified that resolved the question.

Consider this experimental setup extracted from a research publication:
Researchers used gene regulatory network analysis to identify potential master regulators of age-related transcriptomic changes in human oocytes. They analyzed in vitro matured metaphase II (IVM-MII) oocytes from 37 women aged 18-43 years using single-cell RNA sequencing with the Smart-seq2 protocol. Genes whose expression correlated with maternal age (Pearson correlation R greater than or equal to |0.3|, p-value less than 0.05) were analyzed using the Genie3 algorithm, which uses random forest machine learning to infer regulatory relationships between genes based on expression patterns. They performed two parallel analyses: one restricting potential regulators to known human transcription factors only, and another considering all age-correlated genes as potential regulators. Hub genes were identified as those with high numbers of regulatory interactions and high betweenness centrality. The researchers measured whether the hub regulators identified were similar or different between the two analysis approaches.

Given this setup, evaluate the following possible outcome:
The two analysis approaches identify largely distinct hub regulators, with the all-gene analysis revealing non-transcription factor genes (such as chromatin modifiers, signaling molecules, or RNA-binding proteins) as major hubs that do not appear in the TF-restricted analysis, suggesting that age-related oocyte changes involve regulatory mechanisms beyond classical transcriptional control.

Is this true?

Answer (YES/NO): YES